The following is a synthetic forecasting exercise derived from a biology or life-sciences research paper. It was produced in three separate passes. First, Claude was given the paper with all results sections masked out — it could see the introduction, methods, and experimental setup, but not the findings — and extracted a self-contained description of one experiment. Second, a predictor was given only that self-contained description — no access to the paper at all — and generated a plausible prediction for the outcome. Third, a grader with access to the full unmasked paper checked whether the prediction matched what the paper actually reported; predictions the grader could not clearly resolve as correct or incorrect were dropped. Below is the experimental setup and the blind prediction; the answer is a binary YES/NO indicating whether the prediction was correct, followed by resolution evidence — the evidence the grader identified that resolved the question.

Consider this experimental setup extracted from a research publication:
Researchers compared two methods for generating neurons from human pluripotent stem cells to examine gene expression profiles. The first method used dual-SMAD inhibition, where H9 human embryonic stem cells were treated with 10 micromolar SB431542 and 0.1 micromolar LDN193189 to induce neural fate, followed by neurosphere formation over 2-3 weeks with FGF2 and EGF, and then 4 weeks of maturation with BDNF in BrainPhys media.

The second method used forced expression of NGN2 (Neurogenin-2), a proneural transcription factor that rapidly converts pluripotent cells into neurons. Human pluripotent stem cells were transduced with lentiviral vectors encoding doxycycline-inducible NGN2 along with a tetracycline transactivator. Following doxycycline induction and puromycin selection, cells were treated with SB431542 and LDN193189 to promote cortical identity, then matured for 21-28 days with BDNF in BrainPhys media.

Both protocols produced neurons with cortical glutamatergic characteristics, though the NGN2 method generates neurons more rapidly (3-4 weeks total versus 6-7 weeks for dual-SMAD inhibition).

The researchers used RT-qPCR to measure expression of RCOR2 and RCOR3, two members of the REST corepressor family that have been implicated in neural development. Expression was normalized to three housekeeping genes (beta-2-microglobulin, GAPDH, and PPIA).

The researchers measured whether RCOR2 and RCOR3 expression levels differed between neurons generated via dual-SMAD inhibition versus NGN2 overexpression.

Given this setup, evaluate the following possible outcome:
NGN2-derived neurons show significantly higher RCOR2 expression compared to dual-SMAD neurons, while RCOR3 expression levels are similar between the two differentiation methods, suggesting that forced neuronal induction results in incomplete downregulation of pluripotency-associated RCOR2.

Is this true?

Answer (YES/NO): NO